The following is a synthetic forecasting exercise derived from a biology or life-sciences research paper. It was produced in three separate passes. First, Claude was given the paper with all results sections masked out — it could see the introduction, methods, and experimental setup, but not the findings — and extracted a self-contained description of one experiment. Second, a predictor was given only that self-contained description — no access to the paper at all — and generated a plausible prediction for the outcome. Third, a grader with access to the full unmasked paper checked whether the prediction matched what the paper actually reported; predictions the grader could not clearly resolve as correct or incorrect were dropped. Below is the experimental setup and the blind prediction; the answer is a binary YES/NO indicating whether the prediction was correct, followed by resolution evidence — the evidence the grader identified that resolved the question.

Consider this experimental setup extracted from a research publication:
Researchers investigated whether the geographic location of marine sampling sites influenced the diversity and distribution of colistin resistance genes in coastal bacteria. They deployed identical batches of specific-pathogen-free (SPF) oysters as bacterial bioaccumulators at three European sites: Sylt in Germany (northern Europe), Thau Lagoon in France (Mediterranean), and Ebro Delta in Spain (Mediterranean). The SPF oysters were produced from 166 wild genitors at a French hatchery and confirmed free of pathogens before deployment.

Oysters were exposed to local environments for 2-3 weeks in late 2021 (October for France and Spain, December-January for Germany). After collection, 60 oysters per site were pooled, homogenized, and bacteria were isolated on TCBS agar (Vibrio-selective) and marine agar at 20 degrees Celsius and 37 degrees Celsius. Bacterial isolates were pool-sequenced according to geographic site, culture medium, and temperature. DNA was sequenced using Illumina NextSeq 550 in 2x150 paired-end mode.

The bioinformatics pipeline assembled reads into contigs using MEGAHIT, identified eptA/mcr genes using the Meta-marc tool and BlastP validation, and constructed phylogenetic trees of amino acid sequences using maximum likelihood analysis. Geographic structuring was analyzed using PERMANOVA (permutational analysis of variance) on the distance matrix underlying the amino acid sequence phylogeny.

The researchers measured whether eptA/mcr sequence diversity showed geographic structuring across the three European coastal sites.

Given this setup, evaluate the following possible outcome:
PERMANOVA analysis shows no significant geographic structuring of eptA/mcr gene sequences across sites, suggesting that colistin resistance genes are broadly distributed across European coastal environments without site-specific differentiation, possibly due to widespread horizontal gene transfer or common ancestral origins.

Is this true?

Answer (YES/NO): NO